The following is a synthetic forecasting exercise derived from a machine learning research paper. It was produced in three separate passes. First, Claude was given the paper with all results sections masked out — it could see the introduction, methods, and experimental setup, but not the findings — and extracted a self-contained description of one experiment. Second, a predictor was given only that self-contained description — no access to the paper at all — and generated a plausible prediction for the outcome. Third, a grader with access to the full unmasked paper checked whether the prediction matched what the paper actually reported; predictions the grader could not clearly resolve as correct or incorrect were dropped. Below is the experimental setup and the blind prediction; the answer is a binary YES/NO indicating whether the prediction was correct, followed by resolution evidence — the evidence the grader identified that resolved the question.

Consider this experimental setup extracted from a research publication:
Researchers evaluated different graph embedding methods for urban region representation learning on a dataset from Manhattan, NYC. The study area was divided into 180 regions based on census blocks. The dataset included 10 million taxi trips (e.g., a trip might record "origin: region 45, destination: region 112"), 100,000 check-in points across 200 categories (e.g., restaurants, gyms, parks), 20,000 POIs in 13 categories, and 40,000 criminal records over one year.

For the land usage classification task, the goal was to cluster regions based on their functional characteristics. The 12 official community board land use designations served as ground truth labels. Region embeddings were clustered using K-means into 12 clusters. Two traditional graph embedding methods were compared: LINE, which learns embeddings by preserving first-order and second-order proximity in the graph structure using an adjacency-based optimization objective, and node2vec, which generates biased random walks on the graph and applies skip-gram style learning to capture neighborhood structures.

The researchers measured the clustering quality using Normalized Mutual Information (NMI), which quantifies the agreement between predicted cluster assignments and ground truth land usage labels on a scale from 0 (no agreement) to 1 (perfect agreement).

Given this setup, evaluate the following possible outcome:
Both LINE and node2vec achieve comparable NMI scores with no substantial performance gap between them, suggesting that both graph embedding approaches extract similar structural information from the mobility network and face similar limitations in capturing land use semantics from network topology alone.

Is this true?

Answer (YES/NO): NO